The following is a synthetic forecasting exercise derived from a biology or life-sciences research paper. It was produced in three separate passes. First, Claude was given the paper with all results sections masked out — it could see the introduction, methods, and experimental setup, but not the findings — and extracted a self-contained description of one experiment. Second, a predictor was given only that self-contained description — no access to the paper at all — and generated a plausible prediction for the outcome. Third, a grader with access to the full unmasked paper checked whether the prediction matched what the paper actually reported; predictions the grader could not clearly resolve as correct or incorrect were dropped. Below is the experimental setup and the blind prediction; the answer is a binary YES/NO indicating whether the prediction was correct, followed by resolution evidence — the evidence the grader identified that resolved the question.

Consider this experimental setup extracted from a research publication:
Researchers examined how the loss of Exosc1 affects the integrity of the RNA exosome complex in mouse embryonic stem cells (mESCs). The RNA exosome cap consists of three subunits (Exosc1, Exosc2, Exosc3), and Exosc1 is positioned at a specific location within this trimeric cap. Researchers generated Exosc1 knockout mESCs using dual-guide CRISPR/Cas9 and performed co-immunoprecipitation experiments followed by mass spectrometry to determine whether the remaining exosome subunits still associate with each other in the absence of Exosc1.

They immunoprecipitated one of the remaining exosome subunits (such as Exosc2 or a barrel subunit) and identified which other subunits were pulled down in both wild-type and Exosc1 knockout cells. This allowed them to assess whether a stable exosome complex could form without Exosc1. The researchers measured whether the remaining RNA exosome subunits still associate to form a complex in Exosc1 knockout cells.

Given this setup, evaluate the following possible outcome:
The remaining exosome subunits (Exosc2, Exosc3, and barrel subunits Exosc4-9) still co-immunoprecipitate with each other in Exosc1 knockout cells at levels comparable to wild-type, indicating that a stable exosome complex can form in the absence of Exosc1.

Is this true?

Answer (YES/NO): YES